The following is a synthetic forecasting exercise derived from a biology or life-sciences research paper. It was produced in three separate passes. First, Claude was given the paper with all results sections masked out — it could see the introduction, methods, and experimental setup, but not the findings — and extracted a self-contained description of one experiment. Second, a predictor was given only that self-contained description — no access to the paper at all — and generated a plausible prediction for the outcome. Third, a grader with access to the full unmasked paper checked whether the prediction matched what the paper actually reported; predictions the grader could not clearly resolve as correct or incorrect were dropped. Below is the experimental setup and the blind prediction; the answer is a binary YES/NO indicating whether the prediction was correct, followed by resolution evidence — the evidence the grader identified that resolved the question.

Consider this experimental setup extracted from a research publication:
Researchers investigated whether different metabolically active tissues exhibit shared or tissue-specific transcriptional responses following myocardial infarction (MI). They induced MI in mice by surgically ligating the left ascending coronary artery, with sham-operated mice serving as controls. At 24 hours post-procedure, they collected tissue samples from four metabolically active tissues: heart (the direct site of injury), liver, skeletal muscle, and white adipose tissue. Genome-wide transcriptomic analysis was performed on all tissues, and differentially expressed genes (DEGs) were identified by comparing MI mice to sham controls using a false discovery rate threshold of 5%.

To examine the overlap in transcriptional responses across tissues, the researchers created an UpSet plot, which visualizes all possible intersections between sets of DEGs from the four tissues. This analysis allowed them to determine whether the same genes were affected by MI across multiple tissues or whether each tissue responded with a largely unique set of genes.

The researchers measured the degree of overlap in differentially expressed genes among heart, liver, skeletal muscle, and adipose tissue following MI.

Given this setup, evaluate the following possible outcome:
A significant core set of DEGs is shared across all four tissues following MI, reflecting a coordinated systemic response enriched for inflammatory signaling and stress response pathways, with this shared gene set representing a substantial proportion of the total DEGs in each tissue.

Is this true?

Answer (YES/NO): NO